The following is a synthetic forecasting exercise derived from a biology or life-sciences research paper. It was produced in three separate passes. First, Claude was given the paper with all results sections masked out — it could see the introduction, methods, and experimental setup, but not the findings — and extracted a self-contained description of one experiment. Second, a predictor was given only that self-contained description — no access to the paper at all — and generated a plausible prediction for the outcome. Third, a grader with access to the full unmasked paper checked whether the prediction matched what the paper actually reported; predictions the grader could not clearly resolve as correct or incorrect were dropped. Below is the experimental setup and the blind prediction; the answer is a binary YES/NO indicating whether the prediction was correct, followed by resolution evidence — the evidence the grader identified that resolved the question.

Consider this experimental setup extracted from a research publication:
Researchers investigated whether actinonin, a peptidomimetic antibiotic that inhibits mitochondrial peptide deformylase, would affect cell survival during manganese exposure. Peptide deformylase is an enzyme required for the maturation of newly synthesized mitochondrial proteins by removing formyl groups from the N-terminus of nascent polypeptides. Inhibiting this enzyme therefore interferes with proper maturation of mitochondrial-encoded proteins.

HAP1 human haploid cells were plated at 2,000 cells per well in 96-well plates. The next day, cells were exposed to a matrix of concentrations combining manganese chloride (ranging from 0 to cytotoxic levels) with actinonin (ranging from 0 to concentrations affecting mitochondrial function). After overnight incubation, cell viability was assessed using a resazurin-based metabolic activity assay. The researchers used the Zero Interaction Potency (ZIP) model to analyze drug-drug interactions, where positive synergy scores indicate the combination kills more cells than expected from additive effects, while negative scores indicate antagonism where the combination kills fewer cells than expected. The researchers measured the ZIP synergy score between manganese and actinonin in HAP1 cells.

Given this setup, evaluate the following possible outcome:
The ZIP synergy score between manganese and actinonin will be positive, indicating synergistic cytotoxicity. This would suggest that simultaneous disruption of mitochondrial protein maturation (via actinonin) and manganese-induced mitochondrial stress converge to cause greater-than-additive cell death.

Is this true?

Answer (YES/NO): NO